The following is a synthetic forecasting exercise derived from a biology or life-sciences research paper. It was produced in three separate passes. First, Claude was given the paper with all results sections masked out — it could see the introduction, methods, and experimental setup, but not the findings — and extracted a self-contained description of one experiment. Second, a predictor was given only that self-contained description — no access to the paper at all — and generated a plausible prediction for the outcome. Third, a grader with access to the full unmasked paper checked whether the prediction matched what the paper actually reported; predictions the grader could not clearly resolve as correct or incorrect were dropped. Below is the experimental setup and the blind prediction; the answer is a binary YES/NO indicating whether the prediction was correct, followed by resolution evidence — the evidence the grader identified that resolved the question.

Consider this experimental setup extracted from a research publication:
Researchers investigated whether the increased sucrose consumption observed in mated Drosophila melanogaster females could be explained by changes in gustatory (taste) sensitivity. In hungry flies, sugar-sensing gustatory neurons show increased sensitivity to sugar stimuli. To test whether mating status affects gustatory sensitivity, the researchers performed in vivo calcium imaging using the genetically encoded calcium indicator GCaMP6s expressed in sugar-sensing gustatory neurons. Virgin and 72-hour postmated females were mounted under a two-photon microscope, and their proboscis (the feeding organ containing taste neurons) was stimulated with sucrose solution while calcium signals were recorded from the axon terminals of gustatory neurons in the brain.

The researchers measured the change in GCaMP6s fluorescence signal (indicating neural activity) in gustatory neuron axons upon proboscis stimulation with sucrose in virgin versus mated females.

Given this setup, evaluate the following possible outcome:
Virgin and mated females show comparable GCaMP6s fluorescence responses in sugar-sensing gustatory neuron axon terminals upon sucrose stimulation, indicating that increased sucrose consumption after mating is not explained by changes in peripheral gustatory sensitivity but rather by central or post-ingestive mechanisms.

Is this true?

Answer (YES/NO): YES